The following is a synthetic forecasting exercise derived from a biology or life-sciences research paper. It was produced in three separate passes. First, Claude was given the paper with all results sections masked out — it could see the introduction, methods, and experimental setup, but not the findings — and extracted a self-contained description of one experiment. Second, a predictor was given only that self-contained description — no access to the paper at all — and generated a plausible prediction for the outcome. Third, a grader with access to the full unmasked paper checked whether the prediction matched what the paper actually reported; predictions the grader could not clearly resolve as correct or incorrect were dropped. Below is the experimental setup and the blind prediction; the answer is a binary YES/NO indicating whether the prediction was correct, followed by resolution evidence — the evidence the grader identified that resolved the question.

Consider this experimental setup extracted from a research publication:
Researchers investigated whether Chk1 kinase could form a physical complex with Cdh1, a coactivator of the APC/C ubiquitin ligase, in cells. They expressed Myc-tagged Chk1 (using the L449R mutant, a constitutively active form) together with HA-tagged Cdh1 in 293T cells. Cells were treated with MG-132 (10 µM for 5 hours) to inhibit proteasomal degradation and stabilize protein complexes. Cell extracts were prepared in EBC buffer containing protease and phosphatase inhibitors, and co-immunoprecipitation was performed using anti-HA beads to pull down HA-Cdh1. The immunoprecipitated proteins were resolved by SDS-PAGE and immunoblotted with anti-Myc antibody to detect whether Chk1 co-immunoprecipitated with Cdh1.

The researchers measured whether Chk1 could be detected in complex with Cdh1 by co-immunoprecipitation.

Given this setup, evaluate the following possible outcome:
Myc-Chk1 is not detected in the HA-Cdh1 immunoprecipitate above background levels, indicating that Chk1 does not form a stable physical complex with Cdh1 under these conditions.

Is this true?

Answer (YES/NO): NO